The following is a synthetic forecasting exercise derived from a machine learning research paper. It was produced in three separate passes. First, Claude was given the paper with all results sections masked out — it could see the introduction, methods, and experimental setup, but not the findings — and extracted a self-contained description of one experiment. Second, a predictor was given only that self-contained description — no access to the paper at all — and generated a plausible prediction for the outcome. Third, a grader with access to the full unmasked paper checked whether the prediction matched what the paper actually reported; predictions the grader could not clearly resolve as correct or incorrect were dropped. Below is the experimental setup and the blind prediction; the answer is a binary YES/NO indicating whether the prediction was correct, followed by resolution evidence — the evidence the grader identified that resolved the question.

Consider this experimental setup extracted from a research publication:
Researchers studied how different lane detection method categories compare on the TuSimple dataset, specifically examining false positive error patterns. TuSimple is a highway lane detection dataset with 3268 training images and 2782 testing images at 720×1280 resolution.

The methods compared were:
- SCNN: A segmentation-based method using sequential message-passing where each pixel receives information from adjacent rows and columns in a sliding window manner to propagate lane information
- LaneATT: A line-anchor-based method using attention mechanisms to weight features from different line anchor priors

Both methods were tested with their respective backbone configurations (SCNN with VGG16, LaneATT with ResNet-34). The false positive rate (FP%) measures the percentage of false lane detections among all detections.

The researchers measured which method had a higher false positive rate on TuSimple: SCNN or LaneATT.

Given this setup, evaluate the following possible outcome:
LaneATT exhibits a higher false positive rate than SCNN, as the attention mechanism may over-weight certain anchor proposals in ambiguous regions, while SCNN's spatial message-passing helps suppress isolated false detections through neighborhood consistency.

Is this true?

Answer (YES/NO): NO